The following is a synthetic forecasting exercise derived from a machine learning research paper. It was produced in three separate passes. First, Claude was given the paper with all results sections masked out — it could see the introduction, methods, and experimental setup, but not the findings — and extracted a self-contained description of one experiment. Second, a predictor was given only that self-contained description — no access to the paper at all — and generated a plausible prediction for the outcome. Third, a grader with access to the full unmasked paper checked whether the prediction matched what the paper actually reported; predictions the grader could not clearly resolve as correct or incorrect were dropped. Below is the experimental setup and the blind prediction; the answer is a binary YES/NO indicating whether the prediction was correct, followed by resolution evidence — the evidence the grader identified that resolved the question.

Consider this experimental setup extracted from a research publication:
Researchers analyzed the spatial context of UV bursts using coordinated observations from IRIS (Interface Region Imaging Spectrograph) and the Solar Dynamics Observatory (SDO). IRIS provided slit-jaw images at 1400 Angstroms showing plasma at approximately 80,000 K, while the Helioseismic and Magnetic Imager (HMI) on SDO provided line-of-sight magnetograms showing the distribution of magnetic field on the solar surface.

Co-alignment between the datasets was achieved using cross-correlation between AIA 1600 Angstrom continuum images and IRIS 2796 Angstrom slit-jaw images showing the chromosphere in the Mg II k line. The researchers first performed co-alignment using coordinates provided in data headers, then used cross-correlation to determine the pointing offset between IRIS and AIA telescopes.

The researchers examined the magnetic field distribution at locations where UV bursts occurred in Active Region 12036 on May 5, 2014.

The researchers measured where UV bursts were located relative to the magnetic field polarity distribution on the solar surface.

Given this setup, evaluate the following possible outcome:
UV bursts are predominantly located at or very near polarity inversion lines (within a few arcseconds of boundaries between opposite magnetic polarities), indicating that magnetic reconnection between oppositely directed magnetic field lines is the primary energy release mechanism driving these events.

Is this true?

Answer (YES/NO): YES